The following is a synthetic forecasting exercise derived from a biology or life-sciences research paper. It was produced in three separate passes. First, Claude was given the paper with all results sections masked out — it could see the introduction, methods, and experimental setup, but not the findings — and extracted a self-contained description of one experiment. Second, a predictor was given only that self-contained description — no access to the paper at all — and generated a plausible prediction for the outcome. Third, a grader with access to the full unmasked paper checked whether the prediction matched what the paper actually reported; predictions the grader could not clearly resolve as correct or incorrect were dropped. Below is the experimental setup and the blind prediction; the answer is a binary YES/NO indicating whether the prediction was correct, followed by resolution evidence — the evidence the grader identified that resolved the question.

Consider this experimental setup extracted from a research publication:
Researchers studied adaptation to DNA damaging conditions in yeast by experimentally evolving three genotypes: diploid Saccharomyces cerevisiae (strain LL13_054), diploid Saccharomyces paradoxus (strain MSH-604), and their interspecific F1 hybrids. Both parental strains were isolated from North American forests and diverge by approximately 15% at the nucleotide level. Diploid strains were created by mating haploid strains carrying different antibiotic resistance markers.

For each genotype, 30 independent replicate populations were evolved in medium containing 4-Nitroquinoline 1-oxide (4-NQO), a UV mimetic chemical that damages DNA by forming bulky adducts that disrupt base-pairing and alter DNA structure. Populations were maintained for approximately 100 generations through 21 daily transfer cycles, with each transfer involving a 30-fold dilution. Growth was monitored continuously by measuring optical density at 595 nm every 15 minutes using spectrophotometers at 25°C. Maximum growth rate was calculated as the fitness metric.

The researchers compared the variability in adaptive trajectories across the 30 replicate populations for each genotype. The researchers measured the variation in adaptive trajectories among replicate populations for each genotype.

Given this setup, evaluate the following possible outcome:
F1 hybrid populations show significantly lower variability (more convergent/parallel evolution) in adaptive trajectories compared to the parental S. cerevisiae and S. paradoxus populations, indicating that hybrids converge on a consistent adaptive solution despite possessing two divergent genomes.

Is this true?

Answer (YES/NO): NO